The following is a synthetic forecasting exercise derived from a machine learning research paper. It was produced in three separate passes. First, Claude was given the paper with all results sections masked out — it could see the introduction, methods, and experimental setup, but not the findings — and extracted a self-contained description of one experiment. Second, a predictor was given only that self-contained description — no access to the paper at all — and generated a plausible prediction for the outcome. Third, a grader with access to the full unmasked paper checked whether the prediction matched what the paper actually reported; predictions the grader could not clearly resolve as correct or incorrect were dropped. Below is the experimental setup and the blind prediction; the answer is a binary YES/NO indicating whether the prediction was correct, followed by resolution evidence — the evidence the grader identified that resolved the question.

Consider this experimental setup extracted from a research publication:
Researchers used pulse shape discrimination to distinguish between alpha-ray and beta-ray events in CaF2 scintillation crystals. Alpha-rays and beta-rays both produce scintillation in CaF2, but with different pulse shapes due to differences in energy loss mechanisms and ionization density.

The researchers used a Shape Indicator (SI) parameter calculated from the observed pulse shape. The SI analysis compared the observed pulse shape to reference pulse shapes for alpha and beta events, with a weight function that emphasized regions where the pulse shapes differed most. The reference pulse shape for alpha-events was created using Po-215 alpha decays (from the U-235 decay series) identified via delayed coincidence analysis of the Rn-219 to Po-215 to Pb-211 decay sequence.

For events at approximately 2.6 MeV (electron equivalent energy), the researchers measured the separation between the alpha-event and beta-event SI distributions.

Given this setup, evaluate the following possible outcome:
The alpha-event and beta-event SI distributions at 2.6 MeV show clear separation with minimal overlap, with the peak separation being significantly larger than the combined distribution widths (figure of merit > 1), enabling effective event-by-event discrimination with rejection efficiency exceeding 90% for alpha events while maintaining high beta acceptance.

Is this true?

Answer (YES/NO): YES